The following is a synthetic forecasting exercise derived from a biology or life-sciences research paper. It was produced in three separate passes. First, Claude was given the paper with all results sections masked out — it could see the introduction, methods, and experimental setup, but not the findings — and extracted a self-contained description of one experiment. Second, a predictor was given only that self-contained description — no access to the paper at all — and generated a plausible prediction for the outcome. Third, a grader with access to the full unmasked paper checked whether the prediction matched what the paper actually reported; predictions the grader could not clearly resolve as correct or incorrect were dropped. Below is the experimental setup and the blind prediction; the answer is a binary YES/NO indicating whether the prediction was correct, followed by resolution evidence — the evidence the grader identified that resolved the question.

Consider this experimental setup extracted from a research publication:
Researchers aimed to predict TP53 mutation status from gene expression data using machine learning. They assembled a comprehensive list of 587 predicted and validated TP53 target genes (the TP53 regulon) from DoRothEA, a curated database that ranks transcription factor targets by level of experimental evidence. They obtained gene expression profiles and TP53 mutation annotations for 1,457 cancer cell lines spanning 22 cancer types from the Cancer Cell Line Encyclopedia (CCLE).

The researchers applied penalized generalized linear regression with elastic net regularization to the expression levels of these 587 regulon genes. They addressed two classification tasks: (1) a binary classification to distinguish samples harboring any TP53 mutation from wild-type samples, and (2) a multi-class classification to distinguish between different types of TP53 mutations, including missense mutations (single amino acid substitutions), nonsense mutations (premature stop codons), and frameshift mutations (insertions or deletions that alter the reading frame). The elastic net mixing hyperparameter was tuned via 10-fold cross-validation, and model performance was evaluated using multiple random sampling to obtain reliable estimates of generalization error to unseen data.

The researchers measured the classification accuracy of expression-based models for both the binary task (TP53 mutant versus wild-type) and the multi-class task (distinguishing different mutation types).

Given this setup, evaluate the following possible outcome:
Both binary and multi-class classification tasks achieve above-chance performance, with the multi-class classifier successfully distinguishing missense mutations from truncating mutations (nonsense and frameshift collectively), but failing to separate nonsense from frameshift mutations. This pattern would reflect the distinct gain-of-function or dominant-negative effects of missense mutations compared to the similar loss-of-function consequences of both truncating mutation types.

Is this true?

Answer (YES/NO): NO